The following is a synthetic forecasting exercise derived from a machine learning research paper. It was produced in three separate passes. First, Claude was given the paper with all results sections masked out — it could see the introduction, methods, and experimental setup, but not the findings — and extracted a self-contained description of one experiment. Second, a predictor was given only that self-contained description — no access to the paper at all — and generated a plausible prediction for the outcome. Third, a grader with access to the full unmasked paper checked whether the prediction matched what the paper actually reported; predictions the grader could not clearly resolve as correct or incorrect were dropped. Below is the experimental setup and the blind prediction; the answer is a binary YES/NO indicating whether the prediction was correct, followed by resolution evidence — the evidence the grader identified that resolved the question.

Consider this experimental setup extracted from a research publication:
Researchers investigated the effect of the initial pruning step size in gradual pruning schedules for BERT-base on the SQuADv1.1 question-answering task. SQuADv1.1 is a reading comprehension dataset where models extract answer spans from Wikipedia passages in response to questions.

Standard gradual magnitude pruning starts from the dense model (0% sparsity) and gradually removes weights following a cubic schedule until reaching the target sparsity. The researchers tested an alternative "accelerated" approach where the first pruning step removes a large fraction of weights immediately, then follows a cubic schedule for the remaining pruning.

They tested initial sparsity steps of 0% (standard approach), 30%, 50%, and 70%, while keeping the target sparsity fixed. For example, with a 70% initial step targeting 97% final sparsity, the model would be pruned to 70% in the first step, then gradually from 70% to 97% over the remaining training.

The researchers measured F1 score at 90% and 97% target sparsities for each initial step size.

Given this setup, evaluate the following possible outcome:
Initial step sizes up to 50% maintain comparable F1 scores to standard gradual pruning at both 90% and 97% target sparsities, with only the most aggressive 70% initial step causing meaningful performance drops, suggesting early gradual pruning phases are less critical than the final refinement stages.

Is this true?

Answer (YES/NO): NO